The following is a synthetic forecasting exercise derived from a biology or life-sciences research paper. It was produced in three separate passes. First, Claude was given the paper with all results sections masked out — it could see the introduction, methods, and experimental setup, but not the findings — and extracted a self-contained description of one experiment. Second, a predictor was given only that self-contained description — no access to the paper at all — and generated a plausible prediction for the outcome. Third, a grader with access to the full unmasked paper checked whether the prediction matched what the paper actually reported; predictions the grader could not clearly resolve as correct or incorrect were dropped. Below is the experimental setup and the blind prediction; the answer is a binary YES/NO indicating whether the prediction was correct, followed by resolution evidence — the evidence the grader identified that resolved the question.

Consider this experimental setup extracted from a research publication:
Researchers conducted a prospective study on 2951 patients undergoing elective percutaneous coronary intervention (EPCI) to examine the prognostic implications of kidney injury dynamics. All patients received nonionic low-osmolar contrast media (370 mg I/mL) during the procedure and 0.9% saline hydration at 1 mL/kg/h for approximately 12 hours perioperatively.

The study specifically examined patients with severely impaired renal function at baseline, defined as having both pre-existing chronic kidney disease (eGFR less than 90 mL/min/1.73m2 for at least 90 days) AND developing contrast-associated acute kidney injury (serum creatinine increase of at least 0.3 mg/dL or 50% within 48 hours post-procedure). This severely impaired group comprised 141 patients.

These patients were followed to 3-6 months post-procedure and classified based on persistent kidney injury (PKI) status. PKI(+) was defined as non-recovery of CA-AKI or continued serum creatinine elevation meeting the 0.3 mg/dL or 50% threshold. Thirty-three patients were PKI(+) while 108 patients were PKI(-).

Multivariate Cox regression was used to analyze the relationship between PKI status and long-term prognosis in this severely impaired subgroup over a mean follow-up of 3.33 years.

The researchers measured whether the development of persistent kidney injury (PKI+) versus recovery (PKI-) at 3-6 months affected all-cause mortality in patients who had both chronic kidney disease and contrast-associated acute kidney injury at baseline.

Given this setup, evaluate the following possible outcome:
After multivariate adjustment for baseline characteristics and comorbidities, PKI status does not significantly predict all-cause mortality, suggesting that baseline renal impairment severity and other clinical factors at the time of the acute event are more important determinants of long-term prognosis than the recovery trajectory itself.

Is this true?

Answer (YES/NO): YES